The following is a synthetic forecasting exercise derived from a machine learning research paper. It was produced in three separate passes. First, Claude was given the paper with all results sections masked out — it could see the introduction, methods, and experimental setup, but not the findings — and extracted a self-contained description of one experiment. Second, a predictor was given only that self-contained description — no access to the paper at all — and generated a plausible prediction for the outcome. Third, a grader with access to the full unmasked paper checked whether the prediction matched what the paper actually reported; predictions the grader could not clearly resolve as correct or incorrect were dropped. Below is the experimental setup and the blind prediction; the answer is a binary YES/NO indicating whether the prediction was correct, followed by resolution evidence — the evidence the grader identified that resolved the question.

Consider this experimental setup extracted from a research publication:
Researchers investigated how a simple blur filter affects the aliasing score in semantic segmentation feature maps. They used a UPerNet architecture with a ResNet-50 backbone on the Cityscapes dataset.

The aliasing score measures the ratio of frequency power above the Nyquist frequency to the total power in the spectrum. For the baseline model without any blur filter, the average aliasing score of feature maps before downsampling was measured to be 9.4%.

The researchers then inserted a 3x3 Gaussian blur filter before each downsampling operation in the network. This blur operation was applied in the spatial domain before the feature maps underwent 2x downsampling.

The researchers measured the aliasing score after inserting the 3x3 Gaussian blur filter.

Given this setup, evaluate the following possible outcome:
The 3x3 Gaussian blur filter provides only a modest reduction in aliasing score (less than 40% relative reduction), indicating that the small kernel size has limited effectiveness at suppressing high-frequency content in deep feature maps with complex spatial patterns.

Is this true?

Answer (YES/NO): NO